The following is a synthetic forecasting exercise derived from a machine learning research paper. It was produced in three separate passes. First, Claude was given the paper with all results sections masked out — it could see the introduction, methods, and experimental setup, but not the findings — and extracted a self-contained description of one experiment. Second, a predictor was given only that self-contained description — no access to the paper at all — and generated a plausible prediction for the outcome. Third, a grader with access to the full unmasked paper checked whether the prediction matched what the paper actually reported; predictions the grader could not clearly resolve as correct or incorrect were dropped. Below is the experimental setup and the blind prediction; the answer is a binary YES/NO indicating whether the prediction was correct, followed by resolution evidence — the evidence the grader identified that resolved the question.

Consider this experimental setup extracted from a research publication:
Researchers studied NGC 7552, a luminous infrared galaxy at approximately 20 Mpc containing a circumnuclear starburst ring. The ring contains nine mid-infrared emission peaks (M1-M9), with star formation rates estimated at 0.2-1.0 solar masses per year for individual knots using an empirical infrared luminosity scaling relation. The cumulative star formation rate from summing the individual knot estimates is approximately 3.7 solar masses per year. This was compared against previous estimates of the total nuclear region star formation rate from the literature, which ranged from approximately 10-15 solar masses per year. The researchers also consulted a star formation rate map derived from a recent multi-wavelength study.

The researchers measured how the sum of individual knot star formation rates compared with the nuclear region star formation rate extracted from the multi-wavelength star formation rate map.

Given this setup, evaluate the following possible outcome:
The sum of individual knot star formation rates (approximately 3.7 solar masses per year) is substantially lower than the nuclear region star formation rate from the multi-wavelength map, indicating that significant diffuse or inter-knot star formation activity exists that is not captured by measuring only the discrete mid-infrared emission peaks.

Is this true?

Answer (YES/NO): NO